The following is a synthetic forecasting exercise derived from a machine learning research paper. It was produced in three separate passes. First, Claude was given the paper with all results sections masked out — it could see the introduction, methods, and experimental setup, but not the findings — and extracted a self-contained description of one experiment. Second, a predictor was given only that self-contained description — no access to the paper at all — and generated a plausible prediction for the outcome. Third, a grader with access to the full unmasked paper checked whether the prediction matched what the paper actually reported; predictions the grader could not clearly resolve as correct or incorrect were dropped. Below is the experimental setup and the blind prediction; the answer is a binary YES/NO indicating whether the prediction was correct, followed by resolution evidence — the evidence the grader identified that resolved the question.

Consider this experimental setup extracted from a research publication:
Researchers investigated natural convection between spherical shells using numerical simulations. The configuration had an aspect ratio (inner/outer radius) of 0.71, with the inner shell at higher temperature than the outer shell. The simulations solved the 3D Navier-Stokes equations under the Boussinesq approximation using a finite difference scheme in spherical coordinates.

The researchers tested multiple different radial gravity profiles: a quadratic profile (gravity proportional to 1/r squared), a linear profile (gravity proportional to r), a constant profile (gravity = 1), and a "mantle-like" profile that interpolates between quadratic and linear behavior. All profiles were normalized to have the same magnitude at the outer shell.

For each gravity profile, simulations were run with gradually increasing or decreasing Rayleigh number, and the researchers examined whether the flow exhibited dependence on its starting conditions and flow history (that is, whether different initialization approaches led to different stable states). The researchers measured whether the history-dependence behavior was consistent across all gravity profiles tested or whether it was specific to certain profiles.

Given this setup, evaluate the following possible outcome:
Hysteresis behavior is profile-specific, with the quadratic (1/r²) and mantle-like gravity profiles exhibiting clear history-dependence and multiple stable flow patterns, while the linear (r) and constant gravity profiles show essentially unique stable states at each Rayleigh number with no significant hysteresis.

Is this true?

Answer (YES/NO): NO